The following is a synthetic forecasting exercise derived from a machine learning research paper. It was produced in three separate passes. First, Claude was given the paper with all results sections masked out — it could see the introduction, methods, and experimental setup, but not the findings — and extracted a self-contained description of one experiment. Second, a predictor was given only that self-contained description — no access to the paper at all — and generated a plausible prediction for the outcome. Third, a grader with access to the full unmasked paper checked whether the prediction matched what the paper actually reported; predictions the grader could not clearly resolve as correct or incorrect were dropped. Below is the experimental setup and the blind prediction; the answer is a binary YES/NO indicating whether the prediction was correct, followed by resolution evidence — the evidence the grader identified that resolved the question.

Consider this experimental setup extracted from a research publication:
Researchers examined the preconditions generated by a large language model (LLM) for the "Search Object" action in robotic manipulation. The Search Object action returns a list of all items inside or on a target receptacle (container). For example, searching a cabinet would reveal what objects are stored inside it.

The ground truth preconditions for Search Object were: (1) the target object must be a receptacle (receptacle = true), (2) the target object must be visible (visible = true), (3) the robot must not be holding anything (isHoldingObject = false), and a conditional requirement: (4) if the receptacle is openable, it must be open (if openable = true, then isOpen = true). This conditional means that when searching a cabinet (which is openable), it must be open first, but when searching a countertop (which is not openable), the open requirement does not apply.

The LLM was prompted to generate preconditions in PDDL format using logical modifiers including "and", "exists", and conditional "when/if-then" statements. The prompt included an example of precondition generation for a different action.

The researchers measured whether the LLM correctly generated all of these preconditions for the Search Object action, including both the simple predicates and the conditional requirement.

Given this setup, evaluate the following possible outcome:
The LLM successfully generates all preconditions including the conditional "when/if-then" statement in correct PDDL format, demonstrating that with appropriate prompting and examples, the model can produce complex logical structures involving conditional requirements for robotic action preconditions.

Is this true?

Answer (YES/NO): YES